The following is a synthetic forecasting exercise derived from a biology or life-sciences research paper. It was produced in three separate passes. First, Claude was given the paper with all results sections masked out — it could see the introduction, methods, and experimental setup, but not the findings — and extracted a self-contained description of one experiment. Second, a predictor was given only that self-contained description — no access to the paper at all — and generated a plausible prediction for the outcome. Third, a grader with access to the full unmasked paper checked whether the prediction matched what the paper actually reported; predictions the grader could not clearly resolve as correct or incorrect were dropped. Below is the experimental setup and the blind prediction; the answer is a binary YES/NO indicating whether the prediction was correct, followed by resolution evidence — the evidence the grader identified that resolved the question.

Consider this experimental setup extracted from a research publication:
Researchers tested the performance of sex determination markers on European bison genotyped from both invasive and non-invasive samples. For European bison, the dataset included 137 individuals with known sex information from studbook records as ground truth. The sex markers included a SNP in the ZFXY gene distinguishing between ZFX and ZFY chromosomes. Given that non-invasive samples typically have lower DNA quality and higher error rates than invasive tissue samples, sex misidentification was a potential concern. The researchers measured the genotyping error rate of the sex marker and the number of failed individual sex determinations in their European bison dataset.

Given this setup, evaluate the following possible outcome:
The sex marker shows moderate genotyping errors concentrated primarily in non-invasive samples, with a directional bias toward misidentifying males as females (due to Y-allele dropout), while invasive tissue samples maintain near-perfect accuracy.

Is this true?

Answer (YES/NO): NO